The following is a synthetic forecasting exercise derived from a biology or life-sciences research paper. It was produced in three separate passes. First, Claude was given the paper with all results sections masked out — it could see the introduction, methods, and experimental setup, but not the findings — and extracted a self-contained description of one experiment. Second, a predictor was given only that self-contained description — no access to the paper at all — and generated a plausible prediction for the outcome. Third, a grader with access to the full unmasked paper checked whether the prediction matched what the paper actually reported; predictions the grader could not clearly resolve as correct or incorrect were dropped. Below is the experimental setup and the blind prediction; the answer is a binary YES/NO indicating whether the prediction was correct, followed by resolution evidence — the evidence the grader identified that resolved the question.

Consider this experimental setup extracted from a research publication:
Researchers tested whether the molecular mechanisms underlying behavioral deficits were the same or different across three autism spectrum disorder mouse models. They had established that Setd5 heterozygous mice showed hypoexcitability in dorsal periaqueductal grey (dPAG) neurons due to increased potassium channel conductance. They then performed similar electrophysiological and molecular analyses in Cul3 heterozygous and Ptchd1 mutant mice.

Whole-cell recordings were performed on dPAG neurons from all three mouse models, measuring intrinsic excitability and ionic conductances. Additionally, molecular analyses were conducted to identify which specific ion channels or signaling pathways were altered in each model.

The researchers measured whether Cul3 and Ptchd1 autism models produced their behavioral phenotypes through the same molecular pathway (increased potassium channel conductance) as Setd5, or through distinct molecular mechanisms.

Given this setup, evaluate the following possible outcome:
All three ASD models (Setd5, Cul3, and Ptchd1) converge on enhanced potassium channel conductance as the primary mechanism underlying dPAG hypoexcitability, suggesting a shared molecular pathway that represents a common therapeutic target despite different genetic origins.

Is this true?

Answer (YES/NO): NO